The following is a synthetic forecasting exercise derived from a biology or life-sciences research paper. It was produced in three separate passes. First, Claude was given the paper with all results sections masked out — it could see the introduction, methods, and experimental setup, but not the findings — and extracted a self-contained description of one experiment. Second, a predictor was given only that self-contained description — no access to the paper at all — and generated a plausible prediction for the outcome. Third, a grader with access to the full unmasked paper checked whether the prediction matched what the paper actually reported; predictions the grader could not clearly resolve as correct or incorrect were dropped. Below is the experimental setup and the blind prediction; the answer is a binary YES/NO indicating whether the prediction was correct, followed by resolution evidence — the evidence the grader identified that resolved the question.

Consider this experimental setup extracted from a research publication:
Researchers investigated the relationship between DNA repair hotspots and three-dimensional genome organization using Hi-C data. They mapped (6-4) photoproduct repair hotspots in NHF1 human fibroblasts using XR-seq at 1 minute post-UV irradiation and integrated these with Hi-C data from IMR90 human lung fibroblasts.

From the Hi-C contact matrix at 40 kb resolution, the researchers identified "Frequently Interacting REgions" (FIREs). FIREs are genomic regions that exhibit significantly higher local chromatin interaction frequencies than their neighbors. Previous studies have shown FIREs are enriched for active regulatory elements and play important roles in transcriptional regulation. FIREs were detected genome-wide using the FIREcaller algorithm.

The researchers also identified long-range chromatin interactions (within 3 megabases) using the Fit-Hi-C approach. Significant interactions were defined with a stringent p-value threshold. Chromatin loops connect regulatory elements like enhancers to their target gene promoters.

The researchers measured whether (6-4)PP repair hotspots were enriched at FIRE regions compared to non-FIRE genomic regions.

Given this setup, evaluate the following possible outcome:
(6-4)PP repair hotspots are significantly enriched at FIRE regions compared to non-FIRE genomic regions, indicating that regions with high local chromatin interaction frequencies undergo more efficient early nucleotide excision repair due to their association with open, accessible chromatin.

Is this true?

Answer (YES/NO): YES